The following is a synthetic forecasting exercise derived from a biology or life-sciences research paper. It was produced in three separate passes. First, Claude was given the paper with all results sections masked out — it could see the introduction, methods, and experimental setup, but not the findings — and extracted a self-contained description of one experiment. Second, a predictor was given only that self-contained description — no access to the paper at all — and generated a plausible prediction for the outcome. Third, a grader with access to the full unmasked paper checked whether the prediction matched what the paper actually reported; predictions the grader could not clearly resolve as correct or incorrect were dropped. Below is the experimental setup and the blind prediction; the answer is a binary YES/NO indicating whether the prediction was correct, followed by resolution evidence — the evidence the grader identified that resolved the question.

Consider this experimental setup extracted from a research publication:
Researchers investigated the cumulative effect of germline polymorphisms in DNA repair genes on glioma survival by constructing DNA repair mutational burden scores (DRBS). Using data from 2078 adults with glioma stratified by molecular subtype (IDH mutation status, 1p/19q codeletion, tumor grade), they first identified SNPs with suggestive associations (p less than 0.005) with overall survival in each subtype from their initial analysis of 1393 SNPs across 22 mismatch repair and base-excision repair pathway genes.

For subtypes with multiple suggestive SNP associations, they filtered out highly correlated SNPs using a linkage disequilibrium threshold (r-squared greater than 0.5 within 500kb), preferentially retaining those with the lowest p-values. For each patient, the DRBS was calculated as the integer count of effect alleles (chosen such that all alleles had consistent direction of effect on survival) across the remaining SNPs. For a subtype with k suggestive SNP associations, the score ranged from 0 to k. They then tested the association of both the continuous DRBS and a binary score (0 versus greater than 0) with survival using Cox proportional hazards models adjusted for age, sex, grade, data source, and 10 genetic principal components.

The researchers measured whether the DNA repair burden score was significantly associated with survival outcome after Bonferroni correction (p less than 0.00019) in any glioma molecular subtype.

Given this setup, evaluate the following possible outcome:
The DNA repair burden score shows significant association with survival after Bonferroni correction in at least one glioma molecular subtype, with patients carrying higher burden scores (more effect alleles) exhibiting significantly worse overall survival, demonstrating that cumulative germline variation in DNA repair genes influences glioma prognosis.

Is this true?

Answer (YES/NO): YES